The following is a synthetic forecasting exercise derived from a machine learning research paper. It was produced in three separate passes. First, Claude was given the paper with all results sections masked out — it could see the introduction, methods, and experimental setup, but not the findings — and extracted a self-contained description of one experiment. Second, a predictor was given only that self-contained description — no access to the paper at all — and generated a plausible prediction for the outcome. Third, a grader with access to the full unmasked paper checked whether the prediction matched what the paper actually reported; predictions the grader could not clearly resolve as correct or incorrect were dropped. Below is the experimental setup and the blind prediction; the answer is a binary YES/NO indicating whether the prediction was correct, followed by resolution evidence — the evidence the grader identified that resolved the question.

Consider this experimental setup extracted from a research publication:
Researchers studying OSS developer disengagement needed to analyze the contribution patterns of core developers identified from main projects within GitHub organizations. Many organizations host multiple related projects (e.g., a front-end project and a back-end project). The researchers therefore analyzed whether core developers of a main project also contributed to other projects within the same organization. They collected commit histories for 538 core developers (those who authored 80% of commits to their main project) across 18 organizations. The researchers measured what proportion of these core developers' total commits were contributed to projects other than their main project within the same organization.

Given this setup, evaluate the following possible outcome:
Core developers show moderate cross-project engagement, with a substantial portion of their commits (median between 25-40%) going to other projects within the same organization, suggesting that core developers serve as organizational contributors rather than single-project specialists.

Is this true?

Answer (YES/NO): NO